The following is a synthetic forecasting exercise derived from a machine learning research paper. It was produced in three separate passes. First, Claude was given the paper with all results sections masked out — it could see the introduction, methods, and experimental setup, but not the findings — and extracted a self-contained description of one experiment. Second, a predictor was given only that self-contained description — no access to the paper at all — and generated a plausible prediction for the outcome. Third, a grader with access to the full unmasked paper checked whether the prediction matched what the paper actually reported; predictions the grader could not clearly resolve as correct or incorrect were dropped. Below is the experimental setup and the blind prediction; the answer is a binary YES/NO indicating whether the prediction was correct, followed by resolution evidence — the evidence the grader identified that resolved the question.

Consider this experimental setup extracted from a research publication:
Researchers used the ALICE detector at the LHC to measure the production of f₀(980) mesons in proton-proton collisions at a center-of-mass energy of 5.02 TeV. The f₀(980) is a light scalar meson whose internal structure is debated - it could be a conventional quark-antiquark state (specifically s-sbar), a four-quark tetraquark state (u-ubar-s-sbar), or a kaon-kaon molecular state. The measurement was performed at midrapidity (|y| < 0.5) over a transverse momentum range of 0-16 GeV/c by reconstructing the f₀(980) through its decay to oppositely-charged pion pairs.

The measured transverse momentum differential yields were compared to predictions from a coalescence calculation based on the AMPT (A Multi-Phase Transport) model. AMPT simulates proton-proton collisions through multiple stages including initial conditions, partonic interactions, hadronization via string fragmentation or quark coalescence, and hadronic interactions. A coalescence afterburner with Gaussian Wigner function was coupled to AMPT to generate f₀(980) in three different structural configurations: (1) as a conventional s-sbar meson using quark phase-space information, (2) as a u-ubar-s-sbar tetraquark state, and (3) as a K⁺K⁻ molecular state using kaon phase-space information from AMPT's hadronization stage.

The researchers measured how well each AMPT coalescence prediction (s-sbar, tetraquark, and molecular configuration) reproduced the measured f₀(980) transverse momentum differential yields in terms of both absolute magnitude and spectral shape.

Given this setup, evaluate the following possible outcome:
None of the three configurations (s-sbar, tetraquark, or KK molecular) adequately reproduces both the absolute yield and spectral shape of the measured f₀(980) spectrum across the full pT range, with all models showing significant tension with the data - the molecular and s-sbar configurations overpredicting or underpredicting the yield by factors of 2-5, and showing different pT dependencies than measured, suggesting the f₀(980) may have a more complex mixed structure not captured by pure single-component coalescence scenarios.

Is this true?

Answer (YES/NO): NO